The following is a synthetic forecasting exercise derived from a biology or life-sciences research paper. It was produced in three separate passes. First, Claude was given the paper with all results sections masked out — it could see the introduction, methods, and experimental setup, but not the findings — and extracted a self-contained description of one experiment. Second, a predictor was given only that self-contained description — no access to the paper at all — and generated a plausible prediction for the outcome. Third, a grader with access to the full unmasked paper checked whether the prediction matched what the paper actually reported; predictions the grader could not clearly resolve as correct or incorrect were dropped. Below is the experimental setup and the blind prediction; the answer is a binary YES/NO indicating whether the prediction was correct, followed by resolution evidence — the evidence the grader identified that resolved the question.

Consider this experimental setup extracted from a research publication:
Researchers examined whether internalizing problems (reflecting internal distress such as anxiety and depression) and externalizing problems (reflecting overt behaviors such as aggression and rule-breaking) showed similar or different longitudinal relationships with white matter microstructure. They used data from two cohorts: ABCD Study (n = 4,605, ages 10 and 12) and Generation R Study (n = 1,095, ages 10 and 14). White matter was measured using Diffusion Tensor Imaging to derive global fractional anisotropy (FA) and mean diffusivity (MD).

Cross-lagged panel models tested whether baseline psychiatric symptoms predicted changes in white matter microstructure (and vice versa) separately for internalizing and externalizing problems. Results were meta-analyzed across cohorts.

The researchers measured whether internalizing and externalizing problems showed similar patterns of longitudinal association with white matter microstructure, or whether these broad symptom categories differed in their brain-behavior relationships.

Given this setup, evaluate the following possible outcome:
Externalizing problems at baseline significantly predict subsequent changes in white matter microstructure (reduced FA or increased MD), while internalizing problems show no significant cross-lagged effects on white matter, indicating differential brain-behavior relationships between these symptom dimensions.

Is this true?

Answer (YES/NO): NO